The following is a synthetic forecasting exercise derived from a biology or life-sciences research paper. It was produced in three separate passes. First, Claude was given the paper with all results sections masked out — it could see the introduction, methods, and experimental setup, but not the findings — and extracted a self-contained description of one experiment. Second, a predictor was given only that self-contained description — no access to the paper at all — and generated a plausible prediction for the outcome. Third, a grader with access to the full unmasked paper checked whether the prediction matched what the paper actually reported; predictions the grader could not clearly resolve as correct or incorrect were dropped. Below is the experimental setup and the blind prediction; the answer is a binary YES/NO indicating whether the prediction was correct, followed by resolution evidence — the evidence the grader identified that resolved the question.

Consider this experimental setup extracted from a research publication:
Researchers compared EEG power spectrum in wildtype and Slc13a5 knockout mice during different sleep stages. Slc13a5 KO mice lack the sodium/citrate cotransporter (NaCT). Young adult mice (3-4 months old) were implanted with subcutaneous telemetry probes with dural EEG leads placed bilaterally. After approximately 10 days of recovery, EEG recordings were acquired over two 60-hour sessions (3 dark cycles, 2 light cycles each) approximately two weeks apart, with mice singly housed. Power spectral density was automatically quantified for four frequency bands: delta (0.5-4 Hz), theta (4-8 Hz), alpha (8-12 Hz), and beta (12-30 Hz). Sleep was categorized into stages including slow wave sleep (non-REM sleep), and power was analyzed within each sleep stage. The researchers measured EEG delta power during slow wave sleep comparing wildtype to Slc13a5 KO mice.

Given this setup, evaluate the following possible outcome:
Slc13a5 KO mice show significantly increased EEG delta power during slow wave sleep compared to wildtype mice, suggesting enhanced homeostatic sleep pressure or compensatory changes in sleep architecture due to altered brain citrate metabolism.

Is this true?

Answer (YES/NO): NO